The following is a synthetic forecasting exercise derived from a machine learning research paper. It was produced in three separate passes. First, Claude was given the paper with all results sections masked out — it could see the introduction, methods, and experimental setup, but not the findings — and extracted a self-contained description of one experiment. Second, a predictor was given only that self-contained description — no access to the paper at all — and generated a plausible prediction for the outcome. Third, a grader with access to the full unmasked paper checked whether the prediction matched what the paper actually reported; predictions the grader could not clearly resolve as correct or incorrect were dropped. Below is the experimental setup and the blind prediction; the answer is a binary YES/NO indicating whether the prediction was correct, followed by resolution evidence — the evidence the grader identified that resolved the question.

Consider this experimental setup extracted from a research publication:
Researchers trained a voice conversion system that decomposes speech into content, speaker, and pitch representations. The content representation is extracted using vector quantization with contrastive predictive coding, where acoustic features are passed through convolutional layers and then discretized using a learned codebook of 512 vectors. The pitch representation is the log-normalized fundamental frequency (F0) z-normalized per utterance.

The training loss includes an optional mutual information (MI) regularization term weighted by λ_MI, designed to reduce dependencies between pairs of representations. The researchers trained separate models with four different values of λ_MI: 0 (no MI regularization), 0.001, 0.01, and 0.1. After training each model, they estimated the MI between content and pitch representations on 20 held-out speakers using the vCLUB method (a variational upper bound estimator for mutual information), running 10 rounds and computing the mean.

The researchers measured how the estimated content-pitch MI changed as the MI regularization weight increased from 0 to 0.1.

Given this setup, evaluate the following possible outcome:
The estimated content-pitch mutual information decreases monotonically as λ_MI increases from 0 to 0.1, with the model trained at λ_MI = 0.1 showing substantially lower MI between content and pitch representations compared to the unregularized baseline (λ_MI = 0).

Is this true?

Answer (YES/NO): YES